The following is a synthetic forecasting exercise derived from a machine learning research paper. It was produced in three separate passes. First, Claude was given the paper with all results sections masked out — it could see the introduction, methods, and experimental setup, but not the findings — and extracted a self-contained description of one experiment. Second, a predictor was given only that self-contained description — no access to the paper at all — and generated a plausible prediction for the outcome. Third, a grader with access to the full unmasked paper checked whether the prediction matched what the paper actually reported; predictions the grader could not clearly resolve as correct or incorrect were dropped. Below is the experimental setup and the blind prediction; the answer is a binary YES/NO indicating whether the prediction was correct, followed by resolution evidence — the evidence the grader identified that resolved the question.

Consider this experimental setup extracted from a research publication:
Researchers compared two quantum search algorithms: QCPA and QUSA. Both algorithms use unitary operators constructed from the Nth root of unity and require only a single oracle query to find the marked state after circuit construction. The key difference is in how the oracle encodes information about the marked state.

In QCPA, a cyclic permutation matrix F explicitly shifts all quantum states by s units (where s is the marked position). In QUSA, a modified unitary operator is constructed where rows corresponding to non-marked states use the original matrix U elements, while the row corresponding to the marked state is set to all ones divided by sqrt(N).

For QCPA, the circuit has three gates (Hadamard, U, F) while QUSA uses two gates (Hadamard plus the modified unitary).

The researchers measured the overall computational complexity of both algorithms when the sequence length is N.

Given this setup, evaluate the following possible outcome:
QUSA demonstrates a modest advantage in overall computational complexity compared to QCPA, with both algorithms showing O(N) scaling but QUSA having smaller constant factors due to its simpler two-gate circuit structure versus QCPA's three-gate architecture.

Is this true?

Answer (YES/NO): NO